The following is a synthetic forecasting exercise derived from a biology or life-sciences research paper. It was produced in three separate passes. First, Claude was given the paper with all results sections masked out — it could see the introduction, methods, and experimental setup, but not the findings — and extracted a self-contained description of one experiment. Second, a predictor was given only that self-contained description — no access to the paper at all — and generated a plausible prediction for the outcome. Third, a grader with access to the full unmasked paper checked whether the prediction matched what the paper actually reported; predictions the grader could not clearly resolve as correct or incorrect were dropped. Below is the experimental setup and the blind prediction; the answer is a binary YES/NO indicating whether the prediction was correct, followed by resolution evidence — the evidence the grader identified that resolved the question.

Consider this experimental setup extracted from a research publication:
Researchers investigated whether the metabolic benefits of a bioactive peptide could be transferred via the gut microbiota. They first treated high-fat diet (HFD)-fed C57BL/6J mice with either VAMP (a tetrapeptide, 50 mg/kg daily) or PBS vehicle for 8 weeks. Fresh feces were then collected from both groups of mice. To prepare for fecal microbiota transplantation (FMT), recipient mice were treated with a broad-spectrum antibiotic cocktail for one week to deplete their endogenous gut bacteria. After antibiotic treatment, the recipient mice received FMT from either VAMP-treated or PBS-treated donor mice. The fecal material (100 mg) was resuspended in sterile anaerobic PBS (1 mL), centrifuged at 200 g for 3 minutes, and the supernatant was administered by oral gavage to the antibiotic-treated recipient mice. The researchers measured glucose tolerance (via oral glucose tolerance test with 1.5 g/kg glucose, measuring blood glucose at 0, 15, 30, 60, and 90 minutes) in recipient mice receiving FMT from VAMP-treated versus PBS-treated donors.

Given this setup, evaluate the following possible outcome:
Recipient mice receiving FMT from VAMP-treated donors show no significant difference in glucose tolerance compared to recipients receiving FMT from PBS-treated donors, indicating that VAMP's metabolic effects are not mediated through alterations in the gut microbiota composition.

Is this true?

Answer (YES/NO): NO